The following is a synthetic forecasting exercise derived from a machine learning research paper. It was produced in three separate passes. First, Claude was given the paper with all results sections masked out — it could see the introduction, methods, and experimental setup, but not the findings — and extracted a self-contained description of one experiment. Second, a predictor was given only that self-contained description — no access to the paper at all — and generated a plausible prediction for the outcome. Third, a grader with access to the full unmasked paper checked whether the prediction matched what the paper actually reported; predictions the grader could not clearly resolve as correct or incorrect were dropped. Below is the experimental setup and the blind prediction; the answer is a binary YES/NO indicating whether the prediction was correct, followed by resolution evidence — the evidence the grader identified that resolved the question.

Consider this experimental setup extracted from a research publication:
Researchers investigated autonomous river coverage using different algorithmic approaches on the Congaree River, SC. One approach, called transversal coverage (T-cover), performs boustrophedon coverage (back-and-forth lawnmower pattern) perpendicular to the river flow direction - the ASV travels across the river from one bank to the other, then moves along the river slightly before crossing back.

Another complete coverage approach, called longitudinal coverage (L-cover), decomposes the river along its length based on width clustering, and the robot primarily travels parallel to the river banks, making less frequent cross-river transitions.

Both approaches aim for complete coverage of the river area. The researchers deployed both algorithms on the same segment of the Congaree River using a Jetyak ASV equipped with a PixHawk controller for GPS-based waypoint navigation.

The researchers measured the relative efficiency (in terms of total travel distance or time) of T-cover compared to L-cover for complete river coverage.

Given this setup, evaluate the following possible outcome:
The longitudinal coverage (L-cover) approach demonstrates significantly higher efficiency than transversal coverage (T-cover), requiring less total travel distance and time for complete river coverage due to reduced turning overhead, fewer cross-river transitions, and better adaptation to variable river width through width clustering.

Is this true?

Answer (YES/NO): YES